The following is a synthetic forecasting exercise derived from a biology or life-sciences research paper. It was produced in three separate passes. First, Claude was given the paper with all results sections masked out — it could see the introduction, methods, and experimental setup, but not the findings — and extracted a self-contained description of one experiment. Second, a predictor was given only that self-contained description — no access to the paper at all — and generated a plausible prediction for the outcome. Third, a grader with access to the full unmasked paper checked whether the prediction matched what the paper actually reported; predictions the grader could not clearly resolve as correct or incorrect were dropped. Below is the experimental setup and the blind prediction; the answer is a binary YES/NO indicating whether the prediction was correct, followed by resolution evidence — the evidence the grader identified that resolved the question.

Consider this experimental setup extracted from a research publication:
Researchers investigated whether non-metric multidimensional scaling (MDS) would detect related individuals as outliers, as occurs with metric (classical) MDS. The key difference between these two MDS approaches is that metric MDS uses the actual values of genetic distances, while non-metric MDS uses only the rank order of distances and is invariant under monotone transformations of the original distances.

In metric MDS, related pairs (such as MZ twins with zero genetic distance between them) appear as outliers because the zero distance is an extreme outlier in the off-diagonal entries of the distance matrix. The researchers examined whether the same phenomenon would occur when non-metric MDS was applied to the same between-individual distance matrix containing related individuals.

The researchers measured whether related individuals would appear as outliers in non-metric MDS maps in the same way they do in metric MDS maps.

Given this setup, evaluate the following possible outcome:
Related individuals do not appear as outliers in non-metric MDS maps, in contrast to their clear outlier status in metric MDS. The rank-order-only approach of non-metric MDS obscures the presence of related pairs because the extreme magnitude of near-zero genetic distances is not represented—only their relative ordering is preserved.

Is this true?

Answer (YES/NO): YES